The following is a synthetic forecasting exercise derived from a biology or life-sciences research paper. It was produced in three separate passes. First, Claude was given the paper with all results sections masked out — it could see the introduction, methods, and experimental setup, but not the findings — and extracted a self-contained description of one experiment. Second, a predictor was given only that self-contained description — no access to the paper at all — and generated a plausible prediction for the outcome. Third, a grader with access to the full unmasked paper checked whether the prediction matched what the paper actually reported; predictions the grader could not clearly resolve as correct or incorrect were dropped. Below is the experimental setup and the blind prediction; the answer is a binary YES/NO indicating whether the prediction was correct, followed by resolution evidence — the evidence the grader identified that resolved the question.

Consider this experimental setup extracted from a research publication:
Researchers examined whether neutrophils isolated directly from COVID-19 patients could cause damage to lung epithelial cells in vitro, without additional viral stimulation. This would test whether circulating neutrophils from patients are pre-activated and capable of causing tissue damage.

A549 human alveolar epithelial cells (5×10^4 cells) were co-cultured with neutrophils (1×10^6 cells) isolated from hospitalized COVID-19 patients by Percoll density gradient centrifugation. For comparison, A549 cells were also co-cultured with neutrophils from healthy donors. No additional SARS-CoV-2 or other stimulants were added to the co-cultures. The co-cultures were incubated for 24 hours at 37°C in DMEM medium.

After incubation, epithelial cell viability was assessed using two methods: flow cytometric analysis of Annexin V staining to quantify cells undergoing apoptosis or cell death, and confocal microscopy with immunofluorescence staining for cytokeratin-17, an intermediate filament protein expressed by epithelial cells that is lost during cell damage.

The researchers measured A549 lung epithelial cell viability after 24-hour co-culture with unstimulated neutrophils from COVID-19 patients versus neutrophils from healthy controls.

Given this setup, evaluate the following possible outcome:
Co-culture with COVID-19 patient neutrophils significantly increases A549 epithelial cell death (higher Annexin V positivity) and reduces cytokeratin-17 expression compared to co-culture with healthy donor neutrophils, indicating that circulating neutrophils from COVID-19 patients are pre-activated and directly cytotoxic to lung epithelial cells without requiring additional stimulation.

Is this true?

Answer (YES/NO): YES